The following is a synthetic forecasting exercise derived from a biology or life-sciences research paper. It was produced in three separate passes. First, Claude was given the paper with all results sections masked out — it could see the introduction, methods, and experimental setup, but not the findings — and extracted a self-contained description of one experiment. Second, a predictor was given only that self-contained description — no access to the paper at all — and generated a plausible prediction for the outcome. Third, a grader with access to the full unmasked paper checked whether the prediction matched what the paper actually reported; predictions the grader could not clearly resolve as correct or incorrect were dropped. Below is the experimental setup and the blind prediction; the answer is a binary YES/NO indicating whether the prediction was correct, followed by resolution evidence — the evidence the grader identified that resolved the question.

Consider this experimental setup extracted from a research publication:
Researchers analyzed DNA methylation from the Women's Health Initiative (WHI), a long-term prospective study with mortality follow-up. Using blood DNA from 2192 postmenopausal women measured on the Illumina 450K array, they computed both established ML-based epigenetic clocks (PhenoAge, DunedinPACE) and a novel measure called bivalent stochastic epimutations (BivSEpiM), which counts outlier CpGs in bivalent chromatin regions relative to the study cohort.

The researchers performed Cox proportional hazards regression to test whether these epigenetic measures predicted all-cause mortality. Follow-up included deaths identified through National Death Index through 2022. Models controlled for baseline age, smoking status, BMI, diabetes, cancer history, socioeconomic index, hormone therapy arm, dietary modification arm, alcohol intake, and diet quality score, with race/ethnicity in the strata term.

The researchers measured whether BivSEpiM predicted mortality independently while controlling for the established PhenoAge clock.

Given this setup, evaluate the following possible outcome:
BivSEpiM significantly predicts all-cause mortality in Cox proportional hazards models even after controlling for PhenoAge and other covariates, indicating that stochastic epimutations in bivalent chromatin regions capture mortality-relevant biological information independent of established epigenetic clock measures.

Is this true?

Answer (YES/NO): NO